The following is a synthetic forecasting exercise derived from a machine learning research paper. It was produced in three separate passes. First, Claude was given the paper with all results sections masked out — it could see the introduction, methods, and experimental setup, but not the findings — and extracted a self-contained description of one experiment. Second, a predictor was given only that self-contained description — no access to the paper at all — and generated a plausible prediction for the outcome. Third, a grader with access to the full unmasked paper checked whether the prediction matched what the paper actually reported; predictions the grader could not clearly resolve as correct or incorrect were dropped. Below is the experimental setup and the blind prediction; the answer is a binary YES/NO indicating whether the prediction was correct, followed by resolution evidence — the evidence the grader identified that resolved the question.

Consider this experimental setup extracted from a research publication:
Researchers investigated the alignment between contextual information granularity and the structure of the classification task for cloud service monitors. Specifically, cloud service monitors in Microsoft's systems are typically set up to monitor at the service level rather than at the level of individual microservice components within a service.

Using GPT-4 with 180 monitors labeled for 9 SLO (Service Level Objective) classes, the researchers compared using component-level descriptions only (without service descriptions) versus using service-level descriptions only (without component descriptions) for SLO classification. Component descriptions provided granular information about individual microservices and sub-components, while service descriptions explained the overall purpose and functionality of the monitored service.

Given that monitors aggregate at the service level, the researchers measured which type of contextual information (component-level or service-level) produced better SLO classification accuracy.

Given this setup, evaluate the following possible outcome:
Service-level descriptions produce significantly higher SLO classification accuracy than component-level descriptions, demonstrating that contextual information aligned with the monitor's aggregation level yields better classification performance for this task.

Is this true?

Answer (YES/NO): NO